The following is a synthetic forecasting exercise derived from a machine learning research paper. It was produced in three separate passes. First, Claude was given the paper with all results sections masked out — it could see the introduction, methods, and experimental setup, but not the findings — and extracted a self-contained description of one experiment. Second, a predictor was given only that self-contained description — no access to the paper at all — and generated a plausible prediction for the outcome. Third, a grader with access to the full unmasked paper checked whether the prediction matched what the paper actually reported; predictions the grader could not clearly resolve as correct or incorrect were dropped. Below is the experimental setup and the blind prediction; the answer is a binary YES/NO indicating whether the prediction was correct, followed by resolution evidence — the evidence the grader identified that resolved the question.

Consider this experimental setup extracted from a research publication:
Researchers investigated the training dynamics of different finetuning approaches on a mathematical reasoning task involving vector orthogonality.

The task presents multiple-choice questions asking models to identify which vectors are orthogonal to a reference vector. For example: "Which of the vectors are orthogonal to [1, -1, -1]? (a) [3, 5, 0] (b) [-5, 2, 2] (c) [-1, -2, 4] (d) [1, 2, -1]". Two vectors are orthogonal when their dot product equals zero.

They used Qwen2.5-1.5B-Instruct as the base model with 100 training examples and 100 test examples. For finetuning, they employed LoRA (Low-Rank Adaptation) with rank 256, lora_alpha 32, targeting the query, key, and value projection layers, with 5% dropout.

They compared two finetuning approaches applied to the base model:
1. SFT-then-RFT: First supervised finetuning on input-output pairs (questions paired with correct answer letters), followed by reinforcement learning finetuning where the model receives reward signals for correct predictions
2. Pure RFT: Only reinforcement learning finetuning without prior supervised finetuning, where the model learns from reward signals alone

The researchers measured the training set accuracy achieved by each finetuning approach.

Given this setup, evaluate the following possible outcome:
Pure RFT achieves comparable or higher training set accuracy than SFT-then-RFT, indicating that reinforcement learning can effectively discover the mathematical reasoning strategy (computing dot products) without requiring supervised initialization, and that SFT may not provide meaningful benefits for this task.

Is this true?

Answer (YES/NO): NO